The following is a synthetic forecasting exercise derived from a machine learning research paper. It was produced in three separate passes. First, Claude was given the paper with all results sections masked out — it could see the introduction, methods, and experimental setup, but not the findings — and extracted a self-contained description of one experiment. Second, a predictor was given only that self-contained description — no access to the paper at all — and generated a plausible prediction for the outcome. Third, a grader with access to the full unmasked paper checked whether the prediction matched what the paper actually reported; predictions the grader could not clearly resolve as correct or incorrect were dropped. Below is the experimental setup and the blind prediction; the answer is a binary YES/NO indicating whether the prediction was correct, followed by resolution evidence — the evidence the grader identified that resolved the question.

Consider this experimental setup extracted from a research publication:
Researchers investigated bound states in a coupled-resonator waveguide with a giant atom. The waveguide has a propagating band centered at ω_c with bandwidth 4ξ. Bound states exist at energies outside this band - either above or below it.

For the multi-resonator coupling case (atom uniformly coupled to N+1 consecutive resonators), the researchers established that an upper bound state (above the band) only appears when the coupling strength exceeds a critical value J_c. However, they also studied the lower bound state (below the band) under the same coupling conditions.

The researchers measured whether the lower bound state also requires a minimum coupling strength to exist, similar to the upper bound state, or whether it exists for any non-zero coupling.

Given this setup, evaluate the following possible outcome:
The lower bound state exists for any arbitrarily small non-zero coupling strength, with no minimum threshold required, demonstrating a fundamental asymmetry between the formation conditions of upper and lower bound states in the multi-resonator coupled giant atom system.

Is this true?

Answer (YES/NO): YES